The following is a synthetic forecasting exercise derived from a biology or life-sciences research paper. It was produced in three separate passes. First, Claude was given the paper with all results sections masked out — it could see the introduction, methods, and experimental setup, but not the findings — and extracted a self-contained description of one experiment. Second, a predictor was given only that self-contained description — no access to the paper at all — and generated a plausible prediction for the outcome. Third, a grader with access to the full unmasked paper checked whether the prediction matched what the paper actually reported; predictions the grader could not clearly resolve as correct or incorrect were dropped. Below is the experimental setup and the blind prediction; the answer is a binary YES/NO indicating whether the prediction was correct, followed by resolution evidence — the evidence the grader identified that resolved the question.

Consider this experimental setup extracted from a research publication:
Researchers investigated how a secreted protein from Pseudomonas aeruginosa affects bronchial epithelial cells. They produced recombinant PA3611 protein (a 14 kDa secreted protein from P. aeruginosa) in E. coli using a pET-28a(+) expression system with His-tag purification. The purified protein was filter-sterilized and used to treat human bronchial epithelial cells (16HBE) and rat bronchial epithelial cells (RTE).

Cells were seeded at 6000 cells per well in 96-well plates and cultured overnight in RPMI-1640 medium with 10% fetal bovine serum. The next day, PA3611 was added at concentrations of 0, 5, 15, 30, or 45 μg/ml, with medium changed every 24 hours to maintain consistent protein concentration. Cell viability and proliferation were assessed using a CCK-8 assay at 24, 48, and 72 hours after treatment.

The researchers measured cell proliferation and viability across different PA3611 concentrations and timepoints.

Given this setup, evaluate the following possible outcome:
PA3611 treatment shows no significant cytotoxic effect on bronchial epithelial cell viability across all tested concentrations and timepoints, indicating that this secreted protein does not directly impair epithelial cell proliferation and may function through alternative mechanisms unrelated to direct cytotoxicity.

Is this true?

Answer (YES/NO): NO